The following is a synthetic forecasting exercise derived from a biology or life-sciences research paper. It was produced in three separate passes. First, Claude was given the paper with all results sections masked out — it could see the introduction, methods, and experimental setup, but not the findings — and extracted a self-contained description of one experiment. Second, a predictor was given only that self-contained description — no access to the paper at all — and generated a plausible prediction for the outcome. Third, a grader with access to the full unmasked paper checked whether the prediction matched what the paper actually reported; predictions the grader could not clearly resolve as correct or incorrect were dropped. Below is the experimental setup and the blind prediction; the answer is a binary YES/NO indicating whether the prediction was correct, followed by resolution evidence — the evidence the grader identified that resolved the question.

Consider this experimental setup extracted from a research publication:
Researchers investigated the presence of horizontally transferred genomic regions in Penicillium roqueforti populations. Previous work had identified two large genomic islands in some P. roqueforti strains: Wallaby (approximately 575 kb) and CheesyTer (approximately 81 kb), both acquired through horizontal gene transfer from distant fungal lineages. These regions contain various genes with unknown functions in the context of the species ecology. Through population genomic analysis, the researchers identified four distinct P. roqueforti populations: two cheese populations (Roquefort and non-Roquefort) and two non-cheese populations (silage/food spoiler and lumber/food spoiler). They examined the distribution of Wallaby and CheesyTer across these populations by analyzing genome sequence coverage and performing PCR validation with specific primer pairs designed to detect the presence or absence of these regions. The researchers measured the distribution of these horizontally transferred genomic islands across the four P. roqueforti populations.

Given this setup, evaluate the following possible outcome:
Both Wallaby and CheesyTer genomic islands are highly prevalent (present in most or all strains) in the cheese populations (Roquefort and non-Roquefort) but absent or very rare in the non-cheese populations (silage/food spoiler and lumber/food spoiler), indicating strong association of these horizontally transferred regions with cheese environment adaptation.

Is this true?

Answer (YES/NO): NO